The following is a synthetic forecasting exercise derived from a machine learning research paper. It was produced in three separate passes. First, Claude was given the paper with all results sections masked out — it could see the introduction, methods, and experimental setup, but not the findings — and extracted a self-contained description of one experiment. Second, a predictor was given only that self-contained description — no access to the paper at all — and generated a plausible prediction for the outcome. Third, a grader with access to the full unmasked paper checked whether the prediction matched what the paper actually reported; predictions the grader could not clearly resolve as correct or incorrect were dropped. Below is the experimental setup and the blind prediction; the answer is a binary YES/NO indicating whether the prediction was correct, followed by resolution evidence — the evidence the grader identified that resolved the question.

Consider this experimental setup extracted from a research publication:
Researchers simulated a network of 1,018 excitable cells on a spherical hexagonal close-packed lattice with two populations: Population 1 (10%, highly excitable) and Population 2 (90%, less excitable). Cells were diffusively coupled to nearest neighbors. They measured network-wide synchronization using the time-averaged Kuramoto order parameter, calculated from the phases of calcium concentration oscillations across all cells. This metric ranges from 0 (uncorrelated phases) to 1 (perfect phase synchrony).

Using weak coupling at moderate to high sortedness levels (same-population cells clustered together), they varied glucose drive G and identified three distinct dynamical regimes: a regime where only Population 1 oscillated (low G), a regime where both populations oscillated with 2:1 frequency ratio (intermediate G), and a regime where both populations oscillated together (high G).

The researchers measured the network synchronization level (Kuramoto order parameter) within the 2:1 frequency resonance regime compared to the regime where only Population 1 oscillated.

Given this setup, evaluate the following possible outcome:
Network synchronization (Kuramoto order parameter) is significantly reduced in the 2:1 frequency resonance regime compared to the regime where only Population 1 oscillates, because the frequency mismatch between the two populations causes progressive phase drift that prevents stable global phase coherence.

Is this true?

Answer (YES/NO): NO